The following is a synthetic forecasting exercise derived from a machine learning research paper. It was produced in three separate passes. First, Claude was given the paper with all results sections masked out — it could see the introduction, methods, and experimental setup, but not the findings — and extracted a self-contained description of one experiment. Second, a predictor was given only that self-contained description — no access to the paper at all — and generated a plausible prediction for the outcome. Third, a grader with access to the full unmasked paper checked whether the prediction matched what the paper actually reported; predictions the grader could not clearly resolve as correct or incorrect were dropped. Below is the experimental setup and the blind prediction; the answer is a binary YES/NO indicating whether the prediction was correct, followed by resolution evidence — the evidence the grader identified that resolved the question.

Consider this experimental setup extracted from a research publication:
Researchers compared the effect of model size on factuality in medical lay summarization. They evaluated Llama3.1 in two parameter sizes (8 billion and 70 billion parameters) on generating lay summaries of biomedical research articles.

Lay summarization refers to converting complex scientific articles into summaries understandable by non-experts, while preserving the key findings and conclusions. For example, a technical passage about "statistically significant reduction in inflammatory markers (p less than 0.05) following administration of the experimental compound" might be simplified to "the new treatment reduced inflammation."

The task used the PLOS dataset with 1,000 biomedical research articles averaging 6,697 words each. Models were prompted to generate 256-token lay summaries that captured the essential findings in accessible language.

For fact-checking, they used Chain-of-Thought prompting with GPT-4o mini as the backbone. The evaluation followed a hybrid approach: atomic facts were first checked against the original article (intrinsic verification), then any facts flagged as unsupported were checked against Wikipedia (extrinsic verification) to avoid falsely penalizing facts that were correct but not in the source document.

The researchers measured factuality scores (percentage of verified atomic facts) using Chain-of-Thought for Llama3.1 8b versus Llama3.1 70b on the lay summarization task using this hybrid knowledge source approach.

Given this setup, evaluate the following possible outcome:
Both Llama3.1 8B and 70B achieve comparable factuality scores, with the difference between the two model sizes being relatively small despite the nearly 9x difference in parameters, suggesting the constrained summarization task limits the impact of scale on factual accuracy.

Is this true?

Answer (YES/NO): YES